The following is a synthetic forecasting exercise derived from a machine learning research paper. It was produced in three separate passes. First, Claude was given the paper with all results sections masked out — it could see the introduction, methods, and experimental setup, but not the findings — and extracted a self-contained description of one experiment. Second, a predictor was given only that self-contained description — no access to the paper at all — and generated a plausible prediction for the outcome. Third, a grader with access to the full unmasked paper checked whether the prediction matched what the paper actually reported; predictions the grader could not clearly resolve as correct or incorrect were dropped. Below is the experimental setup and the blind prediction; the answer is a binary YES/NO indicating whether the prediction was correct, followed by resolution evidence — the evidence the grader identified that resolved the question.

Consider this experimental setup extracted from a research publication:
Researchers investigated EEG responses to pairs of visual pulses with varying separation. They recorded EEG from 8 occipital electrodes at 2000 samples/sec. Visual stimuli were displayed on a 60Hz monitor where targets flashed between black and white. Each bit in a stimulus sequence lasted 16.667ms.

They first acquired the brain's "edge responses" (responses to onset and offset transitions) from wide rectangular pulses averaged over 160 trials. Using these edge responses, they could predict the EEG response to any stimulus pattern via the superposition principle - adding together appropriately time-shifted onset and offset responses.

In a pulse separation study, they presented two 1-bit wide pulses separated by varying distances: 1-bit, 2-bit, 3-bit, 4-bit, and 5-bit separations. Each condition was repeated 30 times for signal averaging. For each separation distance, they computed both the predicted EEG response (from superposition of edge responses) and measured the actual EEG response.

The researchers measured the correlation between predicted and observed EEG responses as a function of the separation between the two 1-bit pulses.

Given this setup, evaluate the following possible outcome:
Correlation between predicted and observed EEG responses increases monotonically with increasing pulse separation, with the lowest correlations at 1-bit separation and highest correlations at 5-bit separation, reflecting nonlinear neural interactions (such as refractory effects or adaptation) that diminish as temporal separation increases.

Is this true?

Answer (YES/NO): NO